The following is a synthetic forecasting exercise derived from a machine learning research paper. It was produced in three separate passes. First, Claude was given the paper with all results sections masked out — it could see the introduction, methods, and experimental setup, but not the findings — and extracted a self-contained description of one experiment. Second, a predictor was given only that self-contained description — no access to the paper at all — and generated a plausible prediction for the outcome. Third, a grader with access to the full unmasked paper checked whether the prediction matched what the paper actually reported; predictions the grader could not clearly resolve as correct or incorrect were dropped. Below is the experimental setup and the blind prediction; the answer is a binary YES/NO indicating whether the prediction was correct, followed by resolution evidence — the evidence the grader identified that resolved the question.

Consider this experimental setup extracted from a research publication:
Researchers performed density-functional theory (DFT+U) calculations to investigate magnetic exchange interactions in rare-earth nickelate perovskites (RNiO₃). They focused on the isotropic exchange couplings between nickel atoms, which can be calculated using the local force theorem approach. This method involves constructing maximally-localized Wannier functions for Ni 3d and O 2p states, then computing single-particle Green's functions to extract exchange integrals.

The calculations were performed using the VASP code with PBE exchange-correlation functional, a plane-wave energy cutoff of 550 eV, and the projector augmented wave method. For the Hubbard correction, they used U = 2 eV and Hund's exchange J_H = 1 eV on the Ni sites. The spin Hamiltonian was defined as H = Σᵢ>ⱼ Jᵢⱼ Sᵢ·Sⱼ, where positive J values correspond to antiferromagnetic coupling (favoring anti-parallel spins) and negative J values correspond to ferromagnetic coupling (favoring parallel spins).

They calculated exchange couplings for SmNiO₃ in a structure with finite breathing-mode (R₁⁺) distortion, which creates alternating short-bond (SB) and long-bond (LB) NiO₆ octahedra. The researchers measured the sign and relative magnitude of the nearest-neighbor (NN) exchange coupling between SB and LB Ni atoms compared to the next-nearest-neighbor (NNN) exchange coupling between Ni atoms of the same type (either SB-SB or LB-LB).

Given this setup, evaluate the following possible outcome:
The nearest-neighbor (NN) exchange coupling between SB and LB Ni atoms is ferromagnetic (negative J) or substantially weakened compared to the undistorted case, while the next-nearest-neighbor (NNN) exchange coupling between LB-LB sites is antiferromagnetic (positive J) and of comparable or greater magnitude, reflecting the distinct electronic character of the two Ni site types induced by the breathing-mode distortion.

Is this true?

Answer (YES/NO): NO